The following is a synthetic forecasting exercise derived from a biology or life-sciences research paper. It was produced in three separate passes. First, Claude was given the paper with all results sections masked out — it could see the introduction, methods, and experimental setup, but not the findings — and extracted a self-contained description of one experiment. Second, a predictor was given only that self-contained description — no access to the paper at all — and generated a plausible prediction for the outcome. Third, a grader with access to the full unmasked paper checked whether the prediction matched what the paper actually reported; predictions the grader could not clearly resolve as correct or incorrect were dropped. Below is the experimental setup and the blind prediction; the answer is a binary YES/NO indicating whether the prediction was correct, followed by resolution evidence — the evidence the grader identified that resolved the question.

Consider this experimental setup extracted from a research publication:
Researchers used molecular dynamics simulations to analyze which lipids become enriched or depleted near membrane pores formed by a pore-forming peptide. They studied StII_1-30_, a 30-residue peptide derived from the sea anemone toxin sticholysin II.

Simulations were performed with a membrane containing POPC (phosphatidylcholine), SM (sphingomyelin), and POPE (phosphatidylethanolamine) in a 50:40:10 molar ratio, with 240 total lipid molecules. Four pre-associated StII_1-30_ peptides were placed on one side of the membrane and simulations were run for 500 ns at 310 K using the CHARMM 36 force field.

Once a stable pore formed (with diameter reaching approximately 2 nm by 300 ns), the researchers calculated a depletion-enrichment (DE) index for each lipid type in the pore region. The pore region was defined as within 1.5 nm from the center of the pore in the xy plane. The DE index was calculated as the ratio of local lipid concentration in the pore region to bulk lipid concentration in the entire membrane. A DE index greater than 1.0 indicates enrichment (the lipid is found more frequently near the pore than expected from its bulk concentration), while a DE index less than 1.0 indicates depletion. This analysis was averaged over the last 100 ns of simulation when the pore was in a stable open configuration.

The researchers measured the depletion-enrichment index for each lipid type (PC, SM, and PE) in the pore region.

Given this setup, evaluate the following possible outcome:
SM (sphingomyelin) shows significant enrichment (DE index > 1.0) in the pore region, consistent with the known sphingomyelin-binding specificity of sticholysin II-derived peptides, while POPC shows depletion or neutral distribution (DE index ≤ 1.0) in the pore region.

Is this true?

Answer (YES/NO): NO